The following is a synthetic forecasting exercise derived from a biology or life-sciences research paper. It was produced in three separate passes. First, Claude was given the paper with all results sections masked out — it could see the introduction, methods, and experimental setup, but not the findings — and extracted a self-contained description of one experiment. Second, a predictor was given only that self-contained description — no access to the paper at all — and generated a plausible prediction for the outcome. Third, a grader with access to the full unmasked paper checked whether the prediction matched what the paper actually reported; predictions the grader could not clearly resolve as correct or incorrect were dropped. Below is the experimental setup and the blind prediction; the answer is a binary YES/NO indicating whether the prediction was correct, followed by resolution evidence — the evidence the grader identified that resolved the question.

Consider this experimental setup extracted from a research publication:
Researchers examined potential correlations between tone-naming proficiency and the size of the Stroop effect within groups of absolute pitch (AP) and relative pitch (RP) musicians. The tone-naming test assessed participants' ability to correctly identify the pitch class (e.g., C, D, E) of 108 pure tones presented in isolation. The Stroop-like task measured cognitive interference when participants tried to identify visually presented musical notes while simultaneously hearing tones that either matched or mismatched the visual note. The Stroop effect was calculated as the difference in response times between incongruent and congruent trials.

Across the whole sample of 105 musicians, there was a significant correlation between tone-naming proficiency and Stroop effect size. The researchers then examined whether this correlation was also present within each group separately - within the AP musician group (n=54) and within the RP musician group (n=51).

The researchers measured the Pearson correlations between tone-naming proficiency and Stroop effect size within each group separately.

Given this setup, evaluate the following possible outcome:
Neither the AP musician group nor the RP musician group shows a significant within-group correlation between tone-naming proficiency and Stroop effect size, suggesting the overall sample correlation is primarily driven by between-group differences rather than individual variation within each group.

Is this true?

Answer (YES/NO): YES